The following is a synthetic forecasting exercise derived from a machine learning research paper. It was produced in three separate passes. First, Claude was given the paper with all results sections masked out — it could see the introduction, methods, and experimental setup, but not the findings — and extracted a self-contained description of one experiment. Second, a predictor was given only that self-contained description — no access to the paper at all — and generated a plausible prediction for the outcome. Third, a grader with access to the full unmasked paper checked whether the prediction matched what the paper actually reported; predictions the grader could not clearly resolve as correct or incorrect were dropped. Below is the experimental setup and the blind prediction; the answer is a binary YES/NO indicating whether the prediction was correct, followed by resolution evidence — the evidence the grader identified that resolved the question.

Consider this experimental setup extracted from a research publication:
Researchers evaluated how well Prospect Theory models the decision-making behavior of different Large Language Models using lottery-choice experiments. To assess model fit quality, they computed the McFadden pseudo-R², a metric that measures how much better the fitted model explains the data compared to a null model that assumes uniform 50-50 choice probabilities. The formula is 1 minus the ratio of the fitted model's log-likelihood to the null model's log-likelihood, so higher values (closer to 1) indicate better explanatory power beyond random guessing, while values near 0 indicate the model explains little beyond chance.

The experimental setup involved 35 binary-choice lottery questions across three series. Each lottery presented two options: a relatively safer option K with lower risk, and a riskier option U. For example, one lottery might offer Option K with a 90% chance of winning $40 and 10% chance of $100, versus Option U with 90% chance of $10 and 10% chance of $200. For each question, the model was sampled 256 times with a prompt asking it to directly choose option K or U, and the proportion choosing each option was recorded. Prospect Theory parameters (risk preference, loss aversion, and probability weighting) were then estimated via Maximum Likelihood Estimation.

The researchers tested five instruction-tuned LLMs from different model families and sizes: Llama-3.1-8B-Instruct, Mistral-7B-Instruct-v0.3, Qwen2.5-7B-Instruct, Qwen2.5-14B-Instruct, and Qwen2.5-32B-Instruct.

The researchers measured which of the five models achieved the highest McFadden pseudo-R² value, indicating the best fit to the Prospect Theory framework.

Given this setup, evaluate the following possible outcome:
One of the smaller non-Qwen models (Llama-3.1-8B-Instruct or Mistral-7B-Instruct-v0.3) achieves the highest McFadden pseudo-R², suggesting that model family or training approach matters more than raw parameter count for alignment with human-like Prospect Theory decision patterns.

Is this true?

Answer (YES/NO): NO